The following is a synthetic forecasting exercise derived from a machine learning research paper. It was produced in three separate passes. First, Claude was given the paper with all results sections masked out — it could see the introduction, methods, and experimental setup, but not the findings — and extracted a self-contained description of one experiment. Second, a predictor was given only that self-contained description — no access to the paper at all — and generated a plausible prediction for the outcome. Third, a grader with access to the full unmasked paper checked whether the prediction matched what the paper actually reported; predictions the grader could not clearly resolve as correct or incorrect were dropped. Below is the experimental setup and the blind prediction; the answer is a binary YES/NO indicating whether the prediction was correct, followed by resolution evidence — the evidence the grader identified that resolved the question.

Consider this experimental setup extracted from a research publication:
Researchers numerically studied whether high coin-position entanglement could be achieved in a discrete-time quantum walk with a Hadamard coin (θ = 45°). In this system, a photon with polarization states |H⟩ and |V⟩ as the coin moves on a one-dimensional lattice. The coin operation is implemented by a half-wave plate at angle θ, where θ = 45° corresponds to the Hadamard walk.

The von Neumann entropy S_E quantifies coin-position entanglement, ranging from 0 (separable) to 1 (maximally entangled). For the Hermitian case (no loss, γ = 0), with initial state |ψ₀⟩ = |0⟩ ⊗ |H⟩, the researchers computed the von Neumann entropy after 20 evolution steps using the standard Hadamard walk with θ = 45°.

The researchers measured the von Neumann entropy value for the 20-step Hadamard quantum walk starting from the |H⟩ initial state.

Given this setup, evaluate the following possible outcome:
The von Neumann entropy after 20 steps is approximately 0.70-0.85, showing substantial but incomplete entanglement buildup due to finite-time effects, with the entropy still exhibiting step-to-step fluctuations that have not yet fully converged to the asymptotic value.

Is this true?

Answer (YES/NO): NO